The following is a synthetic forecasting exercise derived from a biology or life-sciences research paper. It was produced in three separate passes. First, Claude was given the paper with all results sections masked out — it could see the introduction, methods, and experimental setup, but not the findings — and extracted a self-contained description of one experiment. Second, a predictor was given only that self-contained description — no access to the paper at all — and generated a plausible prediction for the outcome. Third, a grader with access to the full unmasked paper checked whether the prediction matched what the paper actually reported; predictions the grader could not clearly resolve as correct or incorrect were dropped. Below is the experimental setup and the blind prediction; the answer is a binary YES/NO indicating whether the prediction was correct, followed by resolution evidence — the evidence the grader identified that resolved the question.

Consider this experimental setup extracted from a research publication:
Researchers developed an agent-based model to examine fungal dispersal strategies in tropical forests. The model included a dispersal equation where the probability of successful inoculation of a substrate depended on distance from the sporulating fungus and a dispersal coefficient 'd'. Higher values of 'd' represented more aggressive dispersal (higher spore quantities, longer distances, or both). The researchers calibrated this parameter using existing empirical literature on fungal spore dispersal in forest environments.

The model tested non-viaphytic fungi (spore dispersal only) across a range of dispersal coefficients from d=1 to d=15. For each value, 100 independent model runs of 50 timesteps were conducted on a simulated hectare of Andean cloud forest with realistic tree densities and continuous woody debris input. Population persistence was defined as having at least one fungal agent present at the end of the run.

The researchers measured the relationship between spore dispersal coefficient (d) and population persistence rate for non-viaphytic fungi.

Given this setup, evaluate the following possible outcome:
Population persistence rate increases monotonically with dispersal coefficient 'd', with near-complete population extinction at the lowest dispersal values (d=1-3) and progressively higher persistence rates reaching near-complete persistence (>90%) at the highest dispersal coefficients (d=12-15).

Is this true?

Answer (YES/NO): NO